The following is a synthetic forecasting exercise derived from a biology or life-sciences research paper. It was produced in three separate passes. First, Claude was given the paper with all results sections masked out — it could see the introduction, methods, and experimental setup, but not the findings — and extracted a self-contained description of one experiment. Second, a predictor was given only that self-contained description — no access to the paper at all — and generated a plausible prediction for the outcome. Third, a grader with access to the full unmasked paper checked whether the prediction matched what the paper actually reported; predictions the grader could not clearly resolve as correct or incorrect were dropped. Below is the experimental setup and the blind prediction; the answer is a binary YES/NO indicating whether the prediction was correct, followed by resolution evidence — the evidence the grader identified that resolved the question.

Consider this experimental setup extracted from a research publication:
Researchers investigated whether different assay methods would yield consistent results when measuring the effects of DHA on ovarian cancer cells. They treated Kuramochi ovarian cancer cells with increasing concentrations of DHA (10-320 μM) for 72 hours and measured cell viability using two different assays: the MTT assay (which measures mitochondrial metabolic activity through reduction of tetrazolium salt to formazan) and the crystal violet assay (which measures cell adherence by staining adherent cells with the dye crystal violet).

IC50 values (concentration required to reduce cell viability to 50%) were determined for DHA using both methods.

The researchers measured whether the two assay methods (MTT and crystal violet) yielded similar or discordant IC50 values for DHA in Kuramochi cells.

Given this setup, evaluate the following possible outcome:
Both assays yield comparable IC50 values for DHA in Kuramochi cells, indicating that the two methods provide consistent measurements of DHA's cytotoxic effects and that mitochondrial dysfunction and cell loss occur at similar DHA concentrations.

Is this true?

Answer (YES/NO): NO